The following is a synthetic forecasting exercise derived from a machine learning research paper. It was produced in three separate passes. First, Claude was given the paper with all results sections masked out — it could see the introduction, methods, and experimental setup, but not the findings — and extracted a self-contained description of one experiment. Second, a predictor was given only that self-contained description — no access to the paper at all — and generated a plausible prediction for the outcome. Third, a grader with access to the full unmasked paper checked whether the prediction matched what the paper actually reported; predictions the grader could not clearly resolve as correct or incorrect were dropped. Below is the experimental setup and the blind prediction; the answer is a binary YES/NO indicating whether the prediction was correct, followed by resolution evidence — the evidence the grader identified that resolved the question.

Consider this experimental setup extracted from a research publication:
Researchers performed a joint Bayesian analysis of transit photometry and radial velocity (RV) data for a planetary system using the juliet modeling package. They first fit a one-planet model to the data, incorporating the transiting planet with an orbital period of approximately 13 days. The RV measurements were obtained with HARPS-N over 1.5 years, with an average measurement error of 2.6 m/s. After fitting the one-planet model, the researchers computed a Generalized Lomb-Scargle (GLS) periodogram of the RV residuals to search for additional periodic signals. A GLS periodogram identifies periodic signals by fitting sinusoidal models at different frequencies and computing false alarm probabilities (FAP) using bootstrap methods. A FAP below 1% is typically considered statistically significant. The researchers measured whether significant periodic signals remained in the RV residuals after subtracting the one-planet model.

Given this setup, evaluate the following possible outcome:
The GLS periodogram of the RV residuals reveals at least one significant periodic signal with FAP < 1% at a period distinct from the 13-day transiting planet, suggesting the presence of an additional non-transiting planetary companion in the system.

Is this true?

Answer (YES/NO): YES